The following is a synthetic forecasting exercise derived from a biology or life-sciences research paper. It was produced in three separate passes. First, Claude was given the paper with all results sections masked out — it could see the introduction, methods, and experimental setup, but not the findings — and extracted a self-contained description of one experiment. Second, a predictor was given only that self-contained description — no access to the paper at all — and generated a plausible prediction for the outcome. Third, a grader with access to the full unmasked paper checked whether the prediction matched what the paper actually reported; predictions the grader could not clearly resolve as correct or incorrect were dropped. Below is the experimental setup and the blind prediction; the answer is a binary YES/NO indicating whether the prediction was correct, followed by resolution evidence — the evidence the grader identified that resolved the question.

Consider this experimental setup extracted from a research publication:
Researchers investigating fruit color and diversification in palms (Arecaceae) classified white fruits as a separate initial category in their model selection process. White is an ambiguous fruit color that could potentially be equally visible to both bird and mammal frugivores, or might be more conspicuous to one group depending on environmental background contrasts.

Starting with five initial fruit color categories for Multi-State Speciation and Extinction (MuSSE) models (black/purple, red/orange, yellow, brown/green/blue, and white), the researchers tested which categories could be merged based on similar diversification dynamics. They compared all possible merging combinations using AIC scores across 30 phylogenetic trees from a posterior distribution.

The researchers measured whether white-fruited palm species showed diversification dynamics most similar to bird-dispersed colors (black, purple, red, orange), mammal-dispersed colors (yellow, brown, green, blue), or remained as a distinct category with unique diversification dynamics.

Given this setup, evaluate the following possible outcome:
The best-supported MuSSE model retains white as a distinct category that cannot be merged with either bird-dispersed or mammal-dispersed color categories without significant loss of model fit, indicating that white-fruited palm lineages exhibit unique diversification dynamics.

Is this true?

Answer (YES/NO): NO